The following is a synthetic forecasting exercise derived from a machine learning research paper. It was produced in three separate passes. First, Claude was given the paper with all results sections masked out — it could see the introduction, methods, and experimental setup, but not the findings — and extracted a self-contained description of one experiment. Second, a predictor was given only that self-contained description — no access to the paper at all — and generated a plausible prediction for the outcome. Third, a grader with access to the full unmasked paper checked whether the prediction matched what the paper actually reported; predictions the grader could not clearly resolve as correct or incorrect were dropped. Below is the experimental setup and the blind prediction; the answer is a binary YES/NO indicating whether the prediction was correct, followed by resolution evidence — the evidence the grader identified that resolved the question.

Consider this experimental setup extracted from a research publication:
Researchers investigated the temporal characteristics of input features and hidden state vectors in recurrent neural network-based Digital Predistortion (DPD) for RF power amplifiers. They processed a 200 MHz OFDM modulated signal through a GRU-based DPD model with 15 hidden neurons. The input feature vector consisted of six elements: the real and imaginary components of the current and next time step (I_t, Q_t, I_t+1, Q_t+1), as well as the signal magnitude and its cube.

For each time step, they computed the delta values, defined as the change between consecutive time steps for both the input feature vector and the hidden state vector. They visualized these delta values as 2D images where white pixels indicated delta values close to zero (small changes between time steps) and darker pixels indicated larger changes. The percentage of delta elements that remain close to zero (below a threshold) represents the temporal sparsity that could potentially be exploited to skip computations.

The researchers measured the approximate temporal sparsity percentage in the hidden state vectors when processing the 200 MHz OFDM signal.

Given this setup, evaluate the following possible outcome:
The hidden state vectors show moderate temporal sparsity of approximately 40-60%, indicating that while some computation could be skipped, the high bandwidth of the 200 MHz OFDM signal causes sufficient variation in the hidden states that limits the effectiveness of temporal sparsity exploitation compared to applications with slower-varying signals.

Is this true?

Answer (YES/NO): NO